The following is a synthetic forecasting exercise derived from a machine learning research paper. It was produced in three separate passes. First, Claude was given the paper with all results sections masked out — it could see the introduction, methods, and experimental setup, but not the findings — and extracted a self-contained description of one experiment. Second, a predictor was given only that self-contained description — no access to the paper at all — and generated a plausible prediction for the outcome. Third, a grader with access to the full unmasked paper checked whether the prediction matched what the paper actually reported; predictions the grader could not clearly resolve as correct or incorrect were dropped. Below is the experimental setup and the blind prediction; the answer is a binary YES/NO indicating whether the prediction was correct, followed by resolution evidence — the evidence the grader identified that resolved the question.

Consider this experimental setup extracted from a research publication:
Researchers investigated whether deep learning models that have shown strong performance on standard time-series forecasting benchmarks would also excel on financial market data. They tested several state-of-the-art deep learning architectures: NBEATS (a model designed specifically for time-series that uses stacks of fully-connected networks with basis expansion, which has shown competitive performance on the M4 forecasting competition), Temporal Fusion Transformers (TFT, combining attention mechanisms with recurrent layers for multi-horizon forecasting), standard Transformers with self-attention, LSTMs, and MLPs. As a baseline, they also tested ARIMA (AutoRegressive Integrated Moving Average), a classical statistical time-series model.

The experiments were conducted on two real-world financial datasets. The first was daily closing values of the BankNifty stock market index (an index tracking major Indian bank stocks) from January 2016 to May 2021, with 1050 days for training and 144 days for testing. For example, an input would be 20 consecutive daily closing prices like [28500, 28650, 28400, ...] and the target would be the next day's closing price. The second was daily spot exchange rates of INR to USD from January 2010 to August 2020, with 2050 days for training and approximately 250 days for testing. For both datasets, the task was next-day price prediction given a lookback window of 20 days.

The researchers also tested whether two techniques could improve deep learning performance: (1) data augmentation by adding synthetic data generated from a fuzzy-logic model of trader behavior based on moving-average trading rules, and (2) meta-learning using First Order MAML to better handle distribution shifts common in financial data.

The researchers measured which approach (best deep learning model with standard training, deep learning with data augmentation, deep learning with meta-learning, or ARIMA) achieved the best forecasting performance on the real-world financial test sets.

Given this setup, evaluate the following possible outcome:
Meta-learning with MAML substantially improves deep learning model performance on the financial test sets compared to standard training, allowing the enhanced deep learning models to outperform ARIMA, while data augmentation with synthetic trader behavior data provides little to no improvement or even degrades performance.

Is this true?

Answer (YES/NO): NO